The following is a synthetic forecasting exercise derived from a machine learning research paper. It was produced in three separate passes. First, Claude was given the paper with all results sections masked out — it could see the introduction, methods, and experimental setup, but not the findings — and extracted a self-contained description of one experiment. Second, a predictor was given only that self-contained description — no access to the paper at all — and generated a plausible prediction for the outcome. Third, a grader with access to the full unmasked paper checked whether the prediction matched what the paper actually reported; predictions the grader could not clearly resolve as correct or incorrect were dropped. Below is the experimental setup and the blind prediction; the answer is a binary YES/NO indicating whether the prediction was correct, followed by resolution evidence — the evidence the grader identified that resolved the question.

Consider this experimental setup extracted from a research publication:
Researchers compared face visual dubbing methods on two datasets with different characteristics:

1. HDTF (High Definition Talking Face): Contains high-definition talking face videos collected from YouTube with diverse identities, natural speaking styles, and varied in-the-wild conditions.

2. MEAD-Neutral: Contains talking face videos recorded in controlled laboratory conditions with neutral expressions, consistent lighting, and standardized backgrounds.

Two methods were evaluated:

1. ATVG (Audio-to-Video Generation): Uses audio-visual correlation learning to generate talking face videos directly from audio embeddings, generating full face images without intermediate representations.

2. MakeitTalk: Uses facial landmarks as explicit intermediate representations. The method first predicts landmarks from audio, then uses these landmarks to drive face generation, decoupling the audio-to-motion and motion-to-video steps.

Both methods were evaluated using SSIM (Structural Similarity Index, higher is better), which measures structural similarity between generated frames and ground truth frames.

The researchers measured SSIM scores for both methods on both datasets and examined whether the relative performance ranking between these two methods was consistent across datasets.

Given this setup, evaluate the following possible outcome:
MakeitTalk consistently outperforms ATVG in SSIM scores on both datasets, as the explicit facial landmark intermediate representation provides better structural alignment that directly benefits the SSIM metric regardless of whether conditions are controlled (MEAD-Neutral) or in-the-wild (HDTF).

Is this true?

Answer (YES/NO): NO